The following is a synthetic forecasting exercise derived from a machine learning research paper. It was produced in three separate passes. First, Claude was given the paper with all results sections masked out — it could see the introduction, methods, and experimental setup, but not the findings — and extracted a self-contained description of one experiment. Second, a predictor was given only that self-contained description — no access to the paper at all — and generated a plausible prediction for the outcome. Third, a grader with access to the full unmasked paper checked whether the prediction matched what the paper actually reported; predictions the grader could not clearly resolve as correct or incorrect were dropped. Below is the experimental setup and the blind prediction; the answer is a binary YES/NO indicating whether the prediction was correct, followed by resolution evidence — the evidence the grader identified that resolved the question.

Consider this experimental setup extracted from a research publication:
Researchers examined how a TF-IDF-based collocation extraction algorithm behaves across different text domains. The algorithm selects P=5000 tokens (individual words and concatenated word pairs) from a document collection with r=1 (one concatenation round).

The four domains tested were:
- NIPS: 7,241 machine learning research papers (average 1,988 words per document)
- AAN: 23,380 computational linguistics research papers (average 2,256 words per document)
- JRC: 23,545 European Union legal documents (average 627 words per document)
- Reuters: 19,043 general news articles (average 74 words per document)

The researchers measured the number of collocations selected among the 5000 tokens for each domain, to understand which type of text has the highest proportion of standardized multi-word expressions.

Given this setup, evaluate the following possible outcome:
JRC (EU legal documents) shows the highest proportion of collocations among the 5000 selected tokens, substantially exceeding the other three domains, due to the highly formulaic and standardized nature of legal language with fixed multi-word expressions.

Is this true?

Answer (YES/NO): YES